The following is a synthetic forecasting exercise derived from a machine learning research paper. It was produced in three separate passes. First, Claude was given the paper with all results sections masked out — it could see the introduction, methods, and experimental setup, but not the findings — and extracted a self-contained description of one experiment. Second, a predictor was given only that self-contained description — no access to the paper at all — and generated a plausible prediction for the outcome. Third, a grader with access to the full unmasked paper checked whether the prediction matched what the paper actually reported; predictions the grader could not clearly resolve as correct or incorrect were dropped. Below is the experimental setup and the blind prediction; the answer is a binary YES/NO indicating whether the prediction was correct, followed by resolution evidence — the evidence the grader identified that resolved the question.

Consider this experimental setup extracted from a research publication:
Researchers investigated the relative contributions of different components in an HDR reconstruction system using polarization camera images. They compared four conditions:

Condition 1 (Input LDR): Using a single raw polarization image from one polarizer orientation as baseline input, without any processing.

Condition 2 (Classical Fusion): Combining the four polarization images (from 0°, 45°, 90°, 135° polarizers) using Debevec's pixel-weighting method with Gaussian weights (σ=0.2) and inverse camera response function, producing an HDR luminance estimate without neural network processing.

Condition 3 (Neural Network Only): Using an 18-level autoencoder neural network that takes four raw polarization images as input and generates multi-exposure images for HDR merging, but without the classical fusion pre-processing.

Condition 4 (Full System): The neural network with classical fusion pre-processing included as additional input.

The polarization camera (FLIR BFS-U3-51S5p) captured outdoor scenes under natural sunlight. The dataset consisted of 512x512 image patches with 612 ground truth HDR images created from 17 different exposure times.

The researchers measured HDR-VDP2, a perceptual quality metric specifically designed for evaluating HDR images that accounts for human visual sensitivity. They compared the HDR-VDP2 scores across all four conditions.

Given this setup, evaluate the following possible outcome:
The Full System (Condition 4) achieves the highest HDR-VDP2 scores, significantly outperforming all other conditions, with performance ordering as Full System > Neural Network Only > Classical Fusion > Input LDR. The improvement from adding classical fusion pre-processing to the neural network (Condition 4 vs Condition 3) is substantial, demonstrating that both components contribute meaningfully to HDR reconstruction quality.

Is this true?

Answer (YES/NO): YES